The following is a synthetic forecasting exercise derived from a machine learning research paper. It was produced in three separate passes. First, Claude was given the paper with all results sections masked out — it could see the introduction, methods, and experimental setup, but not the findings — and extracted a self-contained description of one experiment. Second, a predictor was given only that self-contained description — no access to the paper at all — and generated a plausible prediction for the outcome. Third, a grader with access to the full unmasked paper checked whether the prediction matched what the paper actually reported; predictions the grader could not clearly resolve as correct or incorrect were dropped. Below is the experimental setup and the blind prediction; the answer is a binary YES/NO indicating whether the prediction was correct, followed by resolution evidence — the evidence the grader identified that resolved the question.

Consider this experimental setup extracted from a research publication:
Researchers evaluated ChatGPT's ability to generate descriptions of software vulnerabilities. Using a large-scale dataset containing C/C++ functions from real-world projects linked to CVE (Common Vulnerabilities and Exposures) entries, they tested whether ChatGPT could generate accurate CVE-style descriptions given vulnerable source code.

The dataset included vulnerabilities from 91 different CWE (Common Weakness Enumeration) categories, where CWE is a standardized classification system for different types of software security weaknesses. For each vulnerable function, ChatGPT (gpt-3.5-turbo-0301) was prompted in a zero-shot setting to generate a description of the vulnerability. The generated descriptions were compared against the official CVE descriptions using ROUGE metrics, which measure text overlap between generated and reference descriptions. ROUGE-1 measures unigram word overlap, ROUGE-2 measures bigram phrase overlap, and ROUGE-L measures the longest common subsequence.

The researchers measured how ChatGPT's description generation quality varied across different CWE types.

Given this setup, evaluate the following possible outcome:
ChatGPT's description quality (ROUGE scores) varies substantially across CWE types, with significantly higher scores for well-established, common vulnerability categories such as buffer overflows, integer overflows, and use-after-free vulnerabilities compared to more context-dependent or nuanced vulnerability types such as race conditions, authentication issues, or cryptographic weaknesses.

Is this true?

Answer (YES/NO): NO